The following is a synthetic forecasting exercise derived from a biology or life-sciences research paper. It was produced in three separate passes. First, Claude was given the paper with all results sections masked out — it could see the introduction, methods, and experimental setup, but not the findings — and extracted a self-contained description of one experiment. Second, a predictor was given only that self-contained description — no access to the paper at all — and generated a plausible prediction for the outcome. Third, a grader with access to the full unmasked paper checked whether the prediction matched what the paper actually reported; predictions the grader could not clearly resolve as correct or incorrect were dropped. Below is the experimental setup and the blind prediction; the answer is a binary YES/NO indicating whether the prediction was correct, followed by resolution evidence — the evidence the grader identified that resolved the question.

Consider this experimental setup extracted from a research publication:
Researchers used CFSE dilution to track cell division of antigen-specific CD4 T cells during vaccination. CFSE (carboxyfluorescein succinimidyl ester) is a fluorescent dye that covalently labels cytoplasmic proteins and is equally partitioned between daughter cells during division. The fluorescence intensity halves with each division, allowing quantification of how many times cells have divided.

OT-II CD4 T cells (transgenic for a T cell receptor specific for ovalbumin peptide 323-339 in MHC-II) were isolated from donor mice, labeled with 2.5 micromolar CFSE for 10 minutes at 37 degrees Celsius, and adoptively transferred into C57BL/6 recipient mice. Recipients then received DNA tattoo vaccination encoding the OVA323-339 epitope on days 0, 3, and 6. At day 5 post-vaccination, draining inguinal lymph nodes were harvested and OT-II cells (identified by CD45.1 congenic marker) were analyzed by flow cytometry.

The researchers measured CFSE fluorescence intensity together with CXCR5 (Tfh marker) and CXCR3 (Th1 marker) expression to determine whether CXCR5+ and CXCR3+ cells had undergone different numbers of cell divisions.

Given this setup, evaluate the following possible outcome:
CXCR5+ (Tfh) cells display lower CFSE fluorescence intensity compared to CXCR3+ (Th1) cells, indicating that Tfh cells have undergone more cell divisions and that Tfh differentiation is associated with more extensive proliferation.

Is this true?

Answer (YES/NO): NO